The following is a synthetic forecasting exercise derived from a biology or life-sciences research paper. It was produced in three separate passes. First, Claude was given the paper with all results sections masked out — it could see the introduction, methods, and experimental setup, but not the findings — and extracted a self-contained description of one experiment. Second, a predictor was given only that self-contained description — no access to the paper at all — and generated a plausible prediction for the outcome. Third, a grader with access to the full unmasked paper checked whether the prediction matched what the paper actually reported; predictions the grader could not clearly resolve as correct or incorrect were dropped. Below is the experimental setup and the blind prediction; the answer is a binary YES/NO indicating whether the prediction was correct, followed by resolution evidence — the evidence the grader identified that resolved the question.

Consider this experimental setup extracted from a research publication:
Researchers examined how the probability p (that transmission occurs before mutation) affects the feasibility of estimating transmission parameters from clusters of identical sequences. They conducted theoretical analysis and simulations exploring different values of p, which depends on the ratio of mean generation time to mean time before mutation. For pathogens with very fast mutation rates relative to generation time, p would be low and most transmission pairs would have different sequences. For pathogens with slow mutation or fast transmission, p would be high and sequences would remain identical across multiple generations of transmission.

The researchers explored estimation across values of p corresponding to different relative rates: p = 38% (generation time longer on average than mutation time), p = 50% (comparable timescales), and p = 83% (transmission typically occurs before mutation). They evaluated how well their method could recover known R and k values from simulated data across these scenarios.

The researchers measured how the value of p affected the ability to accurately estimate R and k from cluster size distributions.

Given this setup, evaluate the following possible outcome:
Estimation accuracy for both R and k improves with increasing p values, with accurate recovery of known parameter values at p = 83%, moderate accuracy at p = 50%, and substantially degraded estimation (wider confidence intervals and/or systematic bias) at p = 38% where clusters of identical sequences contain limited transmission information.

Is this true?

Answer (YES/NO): NO